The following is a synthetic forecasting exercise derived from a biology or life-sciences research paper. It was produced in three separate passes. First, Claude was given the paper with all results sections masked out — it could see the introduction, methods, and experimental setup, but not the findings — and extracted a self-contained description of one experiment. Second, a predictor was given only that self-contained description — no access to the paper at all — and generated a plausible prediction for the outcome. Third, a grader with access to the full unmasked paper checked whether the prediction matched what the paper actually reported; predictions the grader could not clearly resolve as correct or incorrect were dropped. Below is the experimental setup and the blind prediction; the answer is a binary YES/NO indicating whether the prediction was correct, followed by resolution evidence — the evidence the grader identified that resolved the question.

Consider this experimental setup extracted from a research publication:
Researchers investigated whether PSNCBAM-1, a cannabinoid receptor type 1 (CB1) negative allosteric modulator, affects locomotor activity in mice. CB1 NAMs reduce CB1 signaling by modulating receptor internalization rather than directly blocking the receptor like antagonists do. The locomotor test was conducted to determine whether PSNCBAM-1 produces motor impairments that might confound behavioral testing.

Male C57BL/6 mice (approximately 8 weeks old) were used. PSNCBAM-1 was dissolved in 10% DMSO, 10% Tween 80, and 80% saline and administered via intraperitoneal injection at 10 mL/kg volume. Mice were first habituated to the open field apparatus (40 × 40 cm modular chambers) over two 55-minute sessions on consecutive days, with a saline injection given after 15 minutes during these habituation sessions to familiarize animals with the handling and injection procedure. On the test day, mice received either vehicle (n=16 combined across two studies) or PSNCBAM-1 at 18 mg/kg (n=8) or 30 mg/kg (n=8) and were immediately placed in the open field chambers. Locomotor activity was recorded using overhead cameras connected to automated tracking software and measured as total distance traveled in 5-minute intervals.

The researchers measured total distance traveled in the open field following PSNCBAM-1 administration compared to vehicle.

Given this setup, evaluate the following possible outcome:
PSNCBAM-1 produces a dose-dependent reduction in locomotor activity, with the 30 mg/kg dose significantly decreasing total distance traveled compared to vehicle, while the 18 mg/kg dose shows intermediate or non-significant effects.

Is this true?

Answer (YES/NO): NO